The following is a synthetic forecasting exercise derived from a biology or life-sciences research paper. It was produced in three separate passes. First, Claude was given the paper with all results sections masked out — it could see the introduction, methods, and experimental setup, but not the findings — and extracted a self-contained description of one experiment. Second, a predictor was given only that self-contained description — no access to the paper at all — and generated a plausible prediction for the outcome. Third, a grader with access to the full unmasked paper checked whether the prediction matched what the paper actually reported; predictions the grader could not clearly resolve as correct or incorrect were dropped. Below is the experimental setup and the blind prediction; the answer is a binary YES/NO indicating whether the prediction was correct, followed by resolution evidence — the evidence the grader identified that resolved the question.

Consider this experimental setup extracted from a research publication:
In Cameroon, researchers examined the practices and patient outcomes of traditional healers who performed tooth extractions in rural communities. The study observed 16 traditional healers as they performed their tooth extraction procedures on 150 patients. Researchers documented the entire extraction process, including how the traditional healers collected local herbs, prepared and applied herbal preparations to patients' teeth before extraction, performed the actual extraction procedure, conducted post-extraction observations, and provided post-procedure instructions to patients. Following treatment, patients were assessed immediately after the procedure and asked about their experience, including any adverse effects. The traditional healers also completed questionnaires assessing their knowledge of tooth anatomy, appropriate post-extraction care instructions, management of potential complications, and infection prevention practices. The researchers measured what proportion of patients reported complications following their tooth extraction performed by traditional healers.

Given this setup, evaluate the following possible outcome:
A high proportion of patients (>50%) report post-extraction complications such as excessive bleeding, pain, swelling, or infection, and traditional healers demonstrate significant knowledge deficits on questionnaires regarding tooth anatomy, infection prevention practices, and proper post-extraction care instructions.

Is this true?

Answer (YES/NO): NO